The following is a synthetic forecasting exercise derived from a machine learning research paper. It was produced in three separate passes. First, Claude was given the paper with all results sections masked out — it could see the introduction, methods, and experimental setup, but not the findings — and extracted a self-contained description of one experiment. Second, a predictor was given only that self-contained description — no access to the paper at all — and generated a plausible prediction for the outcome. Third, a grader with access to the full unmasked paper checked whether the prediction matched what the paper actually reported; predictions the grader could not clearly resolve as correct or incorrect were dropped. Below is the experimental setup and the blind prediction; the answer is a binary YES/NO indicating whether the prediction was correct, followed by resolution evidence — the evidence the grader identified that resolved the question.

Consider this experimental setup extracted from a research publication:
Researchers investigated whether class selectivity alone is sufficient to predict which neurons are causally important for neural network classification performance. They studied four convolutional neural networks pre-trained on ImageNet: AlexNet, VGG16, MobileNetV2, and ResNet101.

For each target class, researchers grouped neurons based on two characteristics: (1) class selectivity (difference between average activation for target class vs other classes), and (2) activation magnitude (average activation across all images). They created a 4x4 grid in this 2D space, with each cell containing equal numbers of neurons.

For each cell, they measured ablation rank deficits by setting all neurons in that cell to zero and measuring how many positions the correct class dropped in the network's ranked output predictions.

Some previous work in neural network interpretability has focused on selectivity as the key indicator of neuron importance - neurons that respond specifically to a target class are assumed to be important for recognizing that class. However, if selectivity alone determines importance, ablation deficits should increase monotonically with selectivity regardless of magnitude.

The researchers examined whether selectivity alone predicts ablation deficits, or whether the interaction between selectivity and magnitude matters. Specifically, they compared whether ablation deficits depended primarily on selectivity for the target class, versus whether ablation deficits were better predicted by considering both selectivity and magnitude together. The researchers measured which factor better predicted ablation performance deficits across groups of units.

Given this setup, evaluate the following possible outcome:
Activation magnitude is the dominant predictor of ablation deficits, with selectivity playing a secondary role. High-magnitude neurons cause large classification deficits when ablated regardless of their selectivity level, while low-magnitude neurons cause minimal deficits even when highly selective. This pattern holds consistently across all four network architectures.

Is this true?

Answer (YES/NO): NO